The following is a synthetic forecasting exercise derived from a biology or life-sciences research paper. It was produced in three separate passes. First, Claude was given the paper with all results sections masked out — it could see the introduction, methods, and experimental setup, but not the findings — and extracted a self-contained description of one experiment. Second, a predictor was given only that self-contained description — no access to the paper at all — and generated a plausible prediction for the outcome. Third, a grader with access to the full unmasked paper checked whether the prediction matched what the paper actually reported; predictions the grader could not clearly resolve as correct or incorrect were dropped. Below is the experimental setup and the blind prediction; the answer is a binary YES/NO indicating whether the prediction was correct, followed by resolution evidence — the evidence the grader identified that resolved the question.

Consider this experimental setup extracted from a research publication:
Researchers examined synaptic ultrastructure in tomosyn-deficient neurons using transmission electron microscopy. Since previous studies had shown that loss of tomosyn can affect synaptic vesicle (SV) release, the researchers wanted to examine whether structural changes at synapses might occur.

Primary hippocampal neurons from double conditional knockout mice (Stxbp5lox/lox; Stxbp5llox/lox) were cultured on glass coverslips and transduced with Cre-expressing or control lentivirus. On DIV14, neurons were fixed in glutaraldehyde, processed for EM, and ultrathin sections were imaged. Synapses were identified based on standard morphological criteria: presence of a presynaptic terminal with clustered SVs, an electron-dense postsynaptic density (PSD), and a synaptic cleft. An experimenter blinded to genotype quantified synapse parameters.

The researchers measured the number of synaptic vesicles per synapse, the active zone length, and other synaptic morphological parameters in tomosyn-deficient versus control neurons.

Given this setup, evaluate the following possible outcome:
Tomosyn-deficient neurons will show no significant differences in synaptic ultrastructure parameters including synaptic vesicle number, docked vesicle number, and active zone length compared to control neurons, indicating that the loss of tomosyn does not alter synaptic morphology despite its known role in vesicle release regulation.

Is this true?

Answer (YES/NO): YES